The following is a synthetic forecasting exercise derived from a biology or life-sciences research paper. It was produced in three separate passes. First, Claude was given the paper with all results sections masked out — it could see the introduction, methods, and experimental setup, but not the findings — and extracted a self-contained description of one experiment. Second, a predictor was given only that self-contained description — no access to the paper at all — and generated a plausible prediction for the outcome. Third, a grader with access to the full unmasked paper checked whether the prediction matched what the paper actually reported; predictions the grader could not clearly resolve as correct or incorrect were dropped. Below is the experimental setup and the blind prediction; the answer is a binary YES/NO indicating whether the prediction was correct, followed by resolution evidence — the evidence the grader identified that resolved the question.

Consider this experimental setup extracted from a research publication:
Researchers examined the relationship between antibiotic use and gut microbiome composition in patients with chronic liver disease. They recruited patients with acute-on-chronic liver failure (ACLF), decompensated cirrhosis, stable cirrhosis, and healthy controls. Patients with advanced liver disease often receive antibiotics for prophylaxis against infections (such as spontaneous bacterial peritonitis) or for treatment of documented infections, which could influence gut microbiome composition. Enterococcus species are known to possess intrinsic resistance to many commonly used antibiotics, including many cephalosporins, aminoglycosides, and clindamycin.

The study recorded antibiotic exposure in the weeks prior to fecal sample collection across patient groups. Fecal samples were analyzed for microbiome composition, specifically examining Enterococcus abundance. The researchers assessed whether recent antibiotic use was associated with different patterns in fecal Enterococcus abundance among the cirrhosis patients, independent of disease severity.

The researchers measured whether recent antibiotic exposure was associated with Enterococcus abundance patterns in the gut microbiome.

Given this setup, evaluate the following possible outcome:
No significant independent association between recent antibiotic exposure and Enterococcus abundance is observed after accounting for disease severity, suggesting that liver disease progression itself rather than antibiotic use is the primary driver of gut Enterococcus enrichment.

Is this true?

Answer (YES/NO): NO